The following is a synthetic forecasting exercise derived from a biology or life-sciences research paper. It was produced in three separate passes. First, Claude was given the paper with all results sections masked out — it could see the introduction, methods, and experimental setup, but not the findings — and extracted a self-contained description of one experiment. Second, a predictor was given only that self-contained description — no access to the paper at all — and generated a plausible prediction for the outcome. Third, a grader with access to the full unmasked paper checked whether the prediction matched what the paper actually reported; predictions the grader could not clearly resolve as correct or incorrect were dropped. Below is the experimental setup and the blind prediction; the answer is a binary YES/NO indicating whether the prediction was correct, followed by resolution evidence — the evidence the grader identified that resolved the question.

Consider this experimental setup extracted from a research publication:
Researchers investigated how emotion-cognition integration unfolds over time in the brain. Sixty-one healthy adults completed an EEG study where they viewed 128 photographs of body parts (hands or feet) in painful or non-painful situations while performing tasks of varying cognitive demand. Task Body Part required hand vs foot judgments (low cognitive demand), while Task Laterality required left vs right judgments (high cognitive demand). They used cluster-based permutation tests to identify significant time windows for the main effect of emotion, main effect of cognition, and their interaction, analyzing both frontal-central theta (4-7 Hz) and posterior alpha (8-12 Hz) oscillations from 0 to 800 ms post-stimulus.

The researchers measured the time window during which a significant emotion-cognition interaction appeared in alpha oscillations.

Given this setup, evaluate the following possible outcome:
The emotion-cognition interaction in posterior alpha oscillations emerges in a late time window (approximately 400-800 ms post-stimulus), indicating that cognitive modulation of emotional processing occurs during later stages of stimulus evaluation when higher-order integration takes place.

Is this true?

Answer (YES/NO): NO